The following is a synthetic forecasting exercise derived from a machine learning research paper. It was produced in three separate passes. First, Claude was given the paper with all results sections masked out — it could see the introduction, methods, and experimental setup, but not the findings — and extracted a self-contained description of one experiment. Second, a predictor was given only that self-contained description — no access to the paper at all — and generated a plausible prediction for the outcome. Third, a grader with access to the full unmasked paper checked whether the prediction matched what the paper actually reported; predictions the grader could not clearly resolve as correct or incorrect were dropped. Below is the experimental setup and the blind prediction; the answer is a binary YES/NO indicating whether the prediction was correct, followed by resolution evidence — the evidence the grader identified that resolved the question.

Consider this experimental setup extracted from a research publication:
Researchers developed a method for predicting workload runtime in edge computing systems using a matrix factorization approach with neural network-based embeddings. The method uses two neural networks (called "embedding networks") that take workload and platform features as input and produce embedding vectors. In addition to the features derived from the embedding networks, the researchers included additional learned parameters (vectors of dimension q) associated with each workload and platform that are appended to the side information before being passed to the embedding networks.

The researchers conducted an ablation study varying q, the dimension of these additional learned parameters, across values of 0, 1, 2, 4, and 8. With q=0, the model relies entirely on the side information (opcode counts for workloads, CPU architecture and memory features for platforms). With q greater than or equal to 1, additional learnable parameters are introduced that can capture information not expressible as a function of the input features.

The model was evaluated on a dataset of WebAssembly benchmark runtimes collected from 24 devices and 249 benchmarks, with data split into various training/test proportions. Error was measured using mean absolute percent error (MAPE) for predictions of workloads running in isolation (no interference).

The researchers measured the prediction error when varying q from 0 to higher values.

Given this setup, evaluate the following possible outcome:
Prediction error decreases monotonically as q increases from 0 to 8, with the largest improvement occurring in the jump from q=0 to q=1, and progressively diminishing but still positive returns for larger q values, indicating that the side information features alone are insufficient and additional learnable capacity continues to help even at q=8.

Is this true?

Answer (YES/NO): NO